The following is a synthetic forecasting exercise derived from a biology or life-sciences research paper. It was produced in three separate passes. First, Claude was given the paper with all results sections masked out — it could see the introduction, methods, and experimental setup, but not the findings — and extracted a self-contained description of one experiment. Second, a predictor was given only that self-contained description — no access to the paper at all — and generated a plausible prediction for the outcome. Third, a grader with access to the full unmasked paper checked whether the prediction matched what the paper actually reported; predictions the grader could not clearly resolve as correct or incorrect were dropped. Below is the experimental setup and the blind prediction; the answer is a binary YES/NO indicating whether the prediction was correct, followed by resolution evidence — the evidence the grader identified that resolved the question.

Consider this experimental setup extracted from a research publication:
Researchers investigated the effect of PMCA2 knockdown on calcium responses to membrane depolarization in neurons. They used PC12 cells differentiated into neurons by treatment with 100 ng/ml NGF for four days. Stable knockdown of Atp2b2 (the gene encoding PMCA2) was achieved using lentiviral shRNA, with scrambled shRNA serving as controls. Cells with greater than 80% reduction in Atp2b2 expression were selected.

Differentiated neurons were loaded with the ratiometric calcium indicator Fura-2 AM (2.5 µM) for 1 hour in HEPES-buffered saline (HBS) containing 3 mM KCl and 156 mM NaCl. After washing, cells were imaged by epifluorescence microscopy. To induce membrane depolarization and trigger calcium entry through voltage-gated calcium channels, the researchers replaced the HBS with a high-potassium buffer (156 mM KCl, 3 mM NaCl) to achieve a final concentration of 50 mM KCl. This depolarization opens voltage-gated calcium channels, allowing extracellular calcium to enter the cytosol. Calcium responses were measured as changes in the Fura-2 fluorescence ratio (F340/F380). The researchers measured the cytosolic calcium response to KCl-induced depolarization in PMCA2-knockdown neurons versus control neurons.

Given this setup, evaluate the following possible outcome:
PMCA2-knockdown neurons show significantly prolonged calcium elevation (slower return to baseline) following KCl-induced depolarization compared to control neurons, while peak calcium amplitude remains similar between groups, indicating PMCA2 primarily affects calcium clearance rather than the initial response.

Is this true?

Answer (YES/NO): NO